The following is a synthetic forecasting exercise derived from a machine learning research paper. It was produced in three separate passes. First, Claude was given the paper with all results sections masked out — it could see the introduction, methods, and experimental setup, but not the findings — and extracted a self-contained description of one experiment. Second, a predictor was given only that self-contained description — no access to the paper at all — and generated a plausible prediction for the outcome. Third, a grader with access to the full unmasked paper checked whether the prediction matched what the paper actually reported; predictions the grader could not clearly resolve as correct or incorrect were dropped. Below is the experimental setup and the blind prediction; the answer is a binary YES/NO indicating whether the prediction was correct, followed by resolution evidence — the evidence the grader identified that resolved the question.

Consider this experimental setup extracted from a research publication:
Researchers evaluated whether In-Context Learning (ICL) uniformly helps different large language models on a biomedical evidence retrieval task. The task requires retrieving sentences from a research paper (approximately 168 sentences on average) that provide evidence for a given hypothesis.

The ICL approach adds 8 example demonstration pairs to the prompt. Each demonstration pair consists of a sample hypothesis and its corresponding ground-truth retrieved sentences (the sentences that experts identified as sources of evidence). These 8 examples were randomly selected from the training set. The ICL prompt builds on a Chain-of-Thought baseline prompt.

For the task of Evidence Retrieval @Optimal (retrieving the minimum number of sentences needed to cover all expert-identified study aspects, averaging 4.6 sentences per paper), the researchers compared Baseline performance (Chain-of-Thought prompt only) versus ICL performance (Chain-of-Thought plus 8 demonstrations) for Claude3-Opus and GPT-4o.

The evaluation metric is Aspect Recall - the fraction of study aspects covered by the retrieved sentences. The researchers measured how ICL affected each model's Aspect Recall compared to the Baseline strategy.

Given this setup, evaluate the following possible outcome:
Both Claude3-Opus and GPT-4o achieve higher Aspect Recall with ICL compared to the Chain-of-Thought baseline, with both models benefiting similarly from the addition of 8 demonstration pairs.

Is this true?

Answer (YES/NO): NO